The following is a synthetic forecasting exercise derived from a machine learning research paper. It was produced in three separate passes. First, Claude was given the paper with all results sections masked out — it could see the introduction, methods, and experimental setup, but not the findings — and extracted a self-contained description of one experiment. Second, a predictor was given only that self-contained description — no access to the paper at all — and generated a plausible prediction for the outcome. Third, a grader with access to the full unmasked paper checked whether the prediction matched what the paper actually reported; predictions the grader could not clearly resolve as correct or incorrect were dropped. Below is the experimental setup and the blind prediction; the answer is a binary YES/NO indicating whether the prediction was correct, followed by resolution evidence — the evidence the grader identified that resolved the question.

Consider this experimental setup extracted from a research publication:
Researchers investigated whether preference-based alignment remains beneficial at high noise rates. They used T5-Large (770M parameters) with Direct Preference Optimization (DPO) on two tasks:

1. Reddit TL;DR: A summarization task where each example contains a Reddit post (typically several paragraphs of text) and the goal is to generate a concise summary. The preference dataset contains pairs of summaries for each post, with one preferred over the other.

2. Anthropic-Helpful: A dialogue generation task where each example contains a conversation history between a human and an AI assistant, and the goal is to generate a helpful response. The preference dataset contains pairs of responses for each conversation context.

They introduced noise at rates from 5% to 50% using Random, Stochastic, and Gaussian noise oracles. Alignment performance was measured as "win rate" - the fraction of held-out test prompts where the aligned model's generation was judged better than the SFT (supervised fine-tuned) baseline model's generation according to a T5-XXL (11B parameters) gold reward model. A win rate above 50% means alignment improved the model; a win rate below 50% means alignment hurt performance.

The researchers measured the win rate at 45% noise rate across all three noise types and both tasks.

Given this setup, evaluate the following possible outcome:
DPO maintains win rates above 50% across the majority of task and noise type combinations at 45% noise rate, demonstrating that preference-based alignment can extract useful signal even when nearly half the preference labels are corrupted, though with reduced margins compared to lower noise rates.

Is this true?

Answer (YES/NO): YES